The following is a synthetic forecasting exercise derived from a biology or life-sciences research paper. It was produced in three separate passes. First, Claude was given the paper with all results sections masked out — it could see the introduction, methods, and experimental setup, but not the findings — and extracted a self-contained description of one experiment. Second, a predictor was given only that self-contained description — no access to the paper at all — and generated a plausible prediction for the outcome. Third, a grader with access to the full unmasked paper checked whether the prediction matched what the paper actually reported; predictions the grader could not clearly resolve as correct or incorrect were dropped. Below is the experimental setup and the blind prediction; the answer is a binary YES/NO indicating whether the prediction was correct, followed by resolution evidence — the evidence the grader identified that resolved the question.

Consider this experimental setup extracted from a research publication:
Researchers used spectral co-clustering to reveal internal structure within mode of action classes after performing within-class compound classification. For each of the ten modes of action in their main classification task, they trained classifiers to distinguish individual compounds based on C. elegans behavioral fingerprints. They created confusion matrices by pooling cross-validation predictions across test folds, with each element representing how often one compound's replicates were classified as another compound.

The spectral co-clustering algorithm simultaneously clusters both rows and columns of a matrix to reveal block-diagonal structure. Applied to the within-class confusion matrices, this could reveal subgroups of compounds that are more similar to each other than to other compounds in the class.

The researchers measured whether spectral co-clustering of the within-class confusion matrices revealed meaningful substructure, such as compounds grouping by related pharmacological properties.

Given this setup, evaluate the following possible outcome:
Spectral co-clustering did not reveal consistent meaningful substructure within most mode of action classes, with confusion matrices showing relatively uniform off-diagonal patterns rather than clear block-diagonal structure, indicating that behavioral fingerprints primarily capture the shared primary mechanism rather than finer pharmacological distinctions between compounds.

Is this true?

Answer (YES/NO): NO